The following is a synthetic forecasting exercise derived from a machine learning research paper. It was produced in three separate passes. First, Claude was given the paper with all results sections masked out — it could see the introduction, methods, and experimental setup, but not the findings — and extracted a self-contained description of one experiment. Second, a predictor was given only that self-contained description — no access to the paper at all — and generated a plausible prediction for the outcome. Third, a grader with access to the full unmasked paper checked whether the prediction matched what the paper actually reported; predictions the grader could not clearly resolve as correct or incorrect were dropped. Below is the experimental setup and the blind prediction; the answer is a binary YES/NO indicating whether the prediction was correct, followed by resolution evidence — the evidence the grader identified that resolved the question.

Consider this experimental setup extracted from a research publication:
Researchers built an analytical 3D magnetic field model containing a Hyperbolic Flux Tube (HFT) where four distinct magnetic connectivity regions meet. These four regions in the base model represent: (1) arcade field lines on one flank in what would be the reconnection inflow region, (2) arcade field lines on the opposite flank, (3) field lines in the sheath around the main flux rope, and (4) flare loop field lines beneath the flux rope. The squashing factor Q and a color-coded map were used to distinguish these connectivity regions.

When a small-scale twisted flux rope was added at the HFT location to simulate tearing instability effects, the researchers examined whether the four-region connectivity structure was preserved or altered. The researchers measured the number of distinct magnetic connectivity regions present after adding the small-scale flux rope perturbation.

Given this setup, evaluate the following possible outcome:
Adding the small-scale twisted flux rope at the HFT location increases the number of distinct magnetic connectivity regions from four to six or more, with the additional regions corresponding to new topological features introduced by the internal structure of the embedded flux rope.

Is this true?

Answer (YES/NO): YES